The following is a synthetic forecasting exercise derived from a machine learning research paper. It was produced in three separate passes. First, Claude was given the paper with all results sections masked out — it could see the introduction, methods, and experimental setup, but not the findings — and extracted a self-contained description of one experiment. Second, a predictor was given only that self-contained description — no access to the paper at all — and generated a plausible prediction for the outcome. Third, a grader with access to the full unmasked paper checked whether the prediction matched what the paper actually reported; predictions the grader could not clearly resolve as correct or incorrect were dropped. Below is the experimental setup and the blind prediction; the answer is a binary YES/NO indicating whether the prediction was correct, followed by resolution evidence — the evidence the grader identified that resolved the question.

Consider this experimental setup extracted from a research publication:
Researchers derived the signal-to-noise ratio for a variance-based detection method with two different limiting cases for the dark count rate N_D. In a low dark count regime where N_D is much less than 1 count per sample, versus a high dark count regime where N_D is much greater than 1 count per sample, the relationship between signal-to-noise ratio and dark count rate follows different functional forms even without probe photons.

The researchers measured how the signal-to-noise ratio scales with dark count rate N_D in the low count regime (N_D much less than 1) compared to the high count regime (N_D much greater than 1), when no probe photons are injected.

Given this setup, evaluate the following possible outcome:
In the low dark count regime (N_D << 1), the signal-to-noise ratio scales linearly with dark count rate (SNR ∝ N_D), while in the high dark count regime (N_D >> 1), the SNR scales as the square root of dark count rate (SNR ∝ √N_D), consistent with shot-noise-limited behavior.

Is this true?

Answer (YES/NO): NO